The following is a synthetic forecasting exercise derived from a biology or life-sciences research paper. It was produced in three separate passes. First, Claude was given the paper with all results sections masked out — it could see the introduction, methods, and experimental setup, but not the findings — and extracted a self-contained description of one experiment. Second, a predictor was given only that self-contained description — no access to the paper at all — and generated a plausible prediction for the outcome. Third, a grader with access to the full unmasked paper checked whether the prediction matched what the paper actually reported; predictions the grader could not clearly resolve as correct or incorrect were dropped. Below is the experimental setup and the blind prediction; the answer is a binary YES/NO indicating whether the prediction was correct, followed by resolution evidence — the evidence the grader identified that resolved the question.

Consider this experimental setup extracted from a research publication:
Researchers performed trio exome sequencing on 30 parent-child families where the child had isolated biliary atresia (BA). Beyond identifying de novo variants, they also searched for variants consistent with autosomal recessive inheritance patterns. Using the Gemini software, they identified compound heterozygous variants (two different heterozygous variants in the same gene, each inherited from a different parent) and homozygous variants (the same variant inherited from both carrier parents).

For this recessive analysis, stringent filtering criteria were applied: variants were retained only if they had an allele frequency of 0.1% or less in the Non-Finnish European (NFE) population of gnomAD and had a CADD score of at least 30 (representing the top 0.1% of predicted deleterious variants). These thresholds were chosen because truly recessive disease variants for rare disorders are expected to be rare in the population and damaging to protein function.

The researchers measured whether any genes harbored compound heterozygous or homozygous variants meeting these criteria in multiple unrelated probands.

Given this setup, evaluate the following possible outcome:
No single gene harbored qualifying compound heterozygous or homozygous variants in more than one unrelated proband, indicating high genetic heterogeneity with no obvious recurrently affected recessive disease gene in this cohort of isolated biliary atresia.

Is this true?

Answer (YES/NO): NO